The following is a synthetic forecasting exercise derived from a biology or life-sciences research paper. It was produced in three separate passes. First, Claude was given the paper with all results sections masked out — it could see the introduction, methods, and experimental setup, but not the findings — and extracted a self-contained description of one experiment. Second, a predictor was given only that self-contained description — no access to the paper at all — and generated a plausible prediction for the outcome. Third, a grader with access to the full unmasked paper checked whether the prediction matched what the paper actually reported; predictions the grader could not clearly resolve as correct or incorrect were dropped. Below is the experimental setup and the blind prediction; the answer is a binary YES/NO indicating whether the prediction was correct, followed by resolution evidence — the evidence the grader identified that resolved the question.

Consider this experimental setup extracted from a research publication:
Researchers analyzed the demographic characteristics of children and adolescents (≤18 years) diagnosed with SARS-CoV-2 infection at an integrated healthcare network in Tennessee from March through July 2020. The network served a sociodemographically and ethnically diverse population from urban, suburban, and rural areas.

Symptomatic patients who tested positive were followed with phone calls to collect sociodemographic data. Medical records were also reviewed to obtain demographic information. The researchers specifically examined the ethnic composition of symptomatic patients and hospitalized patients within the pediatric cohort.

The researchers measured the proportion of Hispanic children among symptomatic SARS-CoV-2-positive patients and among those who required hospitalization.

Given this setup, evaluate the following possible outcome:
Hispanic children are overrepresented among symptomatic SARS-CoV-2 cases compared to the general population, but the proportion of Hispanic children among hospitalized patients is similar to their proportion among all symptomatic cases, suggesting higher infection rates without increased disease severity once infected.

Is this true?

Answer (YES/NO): NO